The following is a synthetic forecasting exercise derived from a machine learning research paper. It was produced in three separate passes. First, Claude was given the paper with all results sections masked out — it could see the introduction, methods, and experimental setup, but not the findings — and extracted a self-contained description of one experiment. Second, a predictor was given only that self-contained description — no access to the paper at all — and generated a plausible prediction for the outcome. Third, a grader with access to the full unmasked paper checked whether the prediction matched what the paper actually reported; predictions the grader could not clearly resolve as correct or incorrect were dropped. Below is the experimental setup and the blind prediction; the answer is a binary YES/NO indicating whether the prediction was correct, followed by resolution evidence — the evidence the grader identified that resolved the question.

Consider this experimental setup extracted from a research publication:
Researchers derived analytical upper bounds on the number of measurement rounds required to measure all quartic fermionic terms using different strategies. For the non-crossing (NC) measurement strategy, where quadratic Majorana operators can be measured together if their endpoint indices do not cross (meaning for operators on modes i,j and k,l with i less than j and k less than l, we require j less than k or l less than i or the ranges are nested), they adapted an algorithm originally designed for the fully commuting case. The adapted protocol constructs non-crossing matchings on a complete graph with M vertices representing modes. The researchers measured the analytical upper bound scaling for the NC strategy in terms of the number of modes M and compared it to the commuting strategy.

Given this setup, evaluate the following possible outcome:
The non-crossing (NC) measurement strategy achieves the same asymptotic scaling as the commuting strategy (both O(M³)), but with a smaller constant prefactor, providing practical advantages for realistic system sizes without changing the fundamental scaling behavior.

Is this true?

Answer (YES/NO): NO